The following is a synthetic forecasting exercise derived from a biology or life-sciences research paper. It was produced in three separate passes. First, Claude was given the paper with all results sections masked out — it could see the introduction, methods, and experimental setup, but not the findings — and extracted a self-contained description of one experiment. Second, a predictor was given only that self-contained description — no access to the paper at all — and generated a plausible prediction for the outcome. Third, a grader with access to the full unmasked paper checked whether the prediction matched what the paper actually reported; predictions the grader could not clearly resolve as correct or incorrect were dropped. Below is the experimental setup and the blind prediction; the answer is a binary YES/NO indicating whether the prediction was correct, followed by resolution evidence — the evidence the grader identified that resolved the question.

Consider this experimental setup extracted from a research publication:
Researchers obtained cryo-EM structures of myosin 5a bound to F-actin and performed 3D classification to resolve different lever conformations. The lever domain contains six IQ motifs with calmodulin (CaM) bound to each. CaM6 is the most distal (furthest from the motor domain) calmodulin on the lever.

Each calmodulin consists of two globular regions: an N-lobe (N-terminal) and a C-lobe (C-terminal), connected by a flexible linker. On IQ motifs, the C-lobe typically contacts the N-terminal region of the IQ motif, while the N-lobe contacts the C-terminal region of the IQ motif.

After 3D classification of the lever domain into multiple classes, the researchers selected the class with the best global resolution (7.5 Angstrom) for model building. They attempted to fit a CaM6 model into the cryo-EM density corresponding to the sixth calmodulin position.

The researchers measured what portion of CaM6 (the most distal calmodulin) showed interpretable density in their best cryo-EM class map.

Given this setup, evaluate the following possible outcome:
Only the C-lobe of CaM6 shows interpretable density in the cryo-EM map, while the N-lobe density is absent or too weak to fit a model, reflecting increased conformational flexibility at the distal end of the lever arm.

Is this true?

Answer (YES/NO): YES